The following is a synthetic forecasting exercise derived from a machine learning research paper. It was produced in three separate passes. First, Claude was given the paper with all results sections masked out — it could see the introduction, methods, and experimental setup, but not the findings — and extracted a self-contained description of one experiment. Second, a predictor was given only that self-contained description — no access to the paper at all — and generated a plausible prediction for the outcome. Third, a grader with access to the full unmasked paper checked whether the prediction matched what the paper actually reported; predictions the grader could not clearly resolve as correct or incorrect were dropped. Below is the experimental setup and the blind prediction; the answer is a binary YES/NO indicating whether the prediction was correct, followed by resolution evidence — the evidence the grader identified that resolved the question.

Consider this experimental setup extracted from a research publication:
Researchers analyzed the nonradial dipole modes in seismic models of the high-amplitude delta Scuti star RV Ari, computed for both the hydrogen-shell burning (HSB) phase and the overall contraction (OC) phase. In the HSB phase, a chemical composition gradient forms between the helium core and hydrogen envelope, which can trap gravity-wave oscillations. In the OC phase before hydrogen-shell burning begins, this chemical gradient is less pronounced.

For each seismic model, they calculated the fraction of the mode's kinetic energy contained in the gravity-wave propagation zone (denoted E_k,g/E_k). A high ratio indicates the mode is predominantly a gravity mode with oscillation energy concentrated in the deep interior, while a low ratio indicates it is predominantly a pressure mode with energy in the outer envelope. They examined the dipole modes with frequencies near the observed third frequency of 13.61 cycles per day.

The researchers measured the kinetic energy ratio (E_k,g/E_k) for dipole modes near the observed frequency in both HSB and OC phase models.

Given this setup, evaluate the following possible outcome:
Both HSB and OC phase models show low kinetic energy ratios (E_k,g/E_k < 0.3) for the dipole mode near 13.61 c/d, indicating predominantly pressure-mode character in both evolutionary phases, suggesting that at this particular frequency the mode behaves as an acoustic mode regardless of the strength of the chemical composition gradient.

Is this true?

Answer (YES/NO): NO